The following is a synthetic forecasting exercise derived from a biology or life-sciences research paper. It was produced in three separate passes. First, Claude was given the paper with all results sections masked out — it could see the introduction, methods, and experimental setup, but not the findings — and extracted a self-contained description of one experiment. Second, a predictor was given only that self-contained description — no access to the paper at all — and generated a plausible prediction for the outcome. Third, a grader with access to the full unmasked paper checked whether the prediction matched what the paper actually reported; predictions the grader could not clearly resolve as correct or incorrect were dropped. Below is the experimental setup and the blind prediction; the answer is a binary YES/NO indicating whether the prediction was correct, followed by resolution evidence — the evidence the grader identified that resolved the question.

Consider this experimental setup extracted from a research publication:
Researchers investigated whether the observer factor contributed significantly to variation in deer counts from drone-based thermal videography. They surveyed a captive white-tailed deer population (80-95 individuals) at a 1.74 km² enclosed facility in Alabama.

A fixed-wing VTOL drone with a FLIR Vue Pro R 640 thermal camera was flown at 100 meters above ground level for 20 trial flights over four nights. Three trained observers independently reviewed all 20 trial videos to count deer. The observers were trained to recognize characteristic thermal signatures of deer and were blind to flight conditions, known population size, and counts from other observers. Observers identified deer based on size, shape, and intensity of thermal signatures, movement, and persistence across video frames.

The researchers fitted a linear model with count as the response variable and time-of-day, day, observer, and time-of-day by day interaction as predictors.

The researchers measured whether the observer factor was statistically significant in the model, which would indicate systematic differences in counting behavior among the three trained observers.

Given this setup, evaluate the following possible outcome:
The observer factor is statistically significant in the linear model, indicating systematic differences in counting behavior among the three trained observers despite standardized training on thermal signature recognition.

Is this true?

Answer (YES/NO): YES